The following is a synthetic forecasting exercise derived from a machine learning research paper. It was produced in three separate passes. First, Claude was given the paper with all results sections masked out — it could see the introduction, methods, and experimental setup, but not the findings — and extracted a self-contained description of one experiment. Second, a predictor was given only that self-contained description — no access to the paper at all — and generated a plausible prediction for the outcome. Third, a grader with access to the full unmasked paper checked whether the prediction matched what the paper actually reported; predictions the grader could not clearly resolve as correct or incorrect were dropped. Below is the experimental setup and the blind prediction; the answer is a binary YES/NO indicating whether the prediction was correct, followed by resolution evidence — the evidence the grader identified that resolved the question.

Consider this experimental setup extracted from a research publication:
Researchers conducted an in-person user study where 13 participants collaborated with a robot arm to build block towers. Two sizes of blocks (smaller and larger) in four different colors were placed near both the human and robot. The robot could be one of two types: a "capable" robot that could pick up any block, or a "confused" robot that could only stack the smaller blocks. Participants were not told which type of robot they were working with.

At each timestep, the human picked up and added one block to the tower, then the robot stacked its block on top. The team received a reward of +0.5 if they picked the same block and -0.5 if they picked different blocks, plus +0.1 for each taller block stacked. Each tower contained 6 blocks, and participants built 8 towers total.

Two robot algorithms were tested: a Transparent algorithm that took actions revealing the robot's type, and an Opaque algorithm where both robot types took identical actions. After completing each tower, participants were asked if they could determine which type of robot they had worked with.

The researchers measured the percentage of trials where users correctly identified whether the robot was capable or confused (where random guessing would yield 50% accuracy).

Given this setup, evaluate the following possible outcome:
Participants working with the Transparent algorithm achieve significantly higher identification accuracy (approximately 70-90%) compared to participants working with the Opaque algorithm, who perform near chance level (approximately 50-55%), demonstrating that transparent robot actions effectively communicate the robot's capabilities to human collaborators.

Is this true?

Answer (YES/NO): YES